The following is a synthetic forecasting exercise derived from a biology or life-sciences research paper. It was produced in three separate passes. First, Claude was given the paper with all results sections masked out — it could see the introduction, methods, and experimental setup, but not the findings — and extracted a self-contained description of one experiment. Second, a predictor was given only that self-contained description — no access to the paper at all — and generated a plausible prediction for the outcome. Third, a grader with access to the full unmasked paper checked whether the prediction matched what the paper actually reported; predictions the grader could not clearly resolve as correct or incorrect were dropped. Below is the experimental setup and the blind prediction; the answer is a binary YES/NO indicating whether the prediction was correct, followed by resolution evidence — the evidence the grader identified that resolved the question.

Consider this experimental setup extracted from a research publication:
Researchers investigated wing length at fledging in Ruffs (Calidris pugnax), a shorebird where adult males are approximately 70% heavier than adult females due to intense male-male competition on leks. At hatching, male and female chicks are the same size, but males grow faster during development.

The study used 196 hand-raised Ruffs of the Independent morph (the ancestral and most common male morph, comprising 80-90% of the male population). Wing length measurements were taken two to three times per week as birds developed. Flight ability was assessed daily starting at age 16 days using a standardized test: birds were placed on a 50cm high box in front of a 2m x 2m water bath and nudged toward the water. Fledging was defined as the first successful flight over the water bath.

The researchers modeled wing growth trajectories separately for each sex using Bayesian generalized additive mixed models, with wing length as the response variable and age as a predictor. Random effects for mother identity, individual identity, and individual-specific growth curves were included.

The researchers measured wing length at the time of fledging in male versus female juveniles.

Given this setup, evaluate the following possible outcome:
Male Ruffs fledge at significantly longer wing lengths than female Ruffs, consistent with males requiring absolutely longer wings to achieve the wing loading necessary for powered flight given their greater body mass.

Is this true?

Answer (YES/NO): YES